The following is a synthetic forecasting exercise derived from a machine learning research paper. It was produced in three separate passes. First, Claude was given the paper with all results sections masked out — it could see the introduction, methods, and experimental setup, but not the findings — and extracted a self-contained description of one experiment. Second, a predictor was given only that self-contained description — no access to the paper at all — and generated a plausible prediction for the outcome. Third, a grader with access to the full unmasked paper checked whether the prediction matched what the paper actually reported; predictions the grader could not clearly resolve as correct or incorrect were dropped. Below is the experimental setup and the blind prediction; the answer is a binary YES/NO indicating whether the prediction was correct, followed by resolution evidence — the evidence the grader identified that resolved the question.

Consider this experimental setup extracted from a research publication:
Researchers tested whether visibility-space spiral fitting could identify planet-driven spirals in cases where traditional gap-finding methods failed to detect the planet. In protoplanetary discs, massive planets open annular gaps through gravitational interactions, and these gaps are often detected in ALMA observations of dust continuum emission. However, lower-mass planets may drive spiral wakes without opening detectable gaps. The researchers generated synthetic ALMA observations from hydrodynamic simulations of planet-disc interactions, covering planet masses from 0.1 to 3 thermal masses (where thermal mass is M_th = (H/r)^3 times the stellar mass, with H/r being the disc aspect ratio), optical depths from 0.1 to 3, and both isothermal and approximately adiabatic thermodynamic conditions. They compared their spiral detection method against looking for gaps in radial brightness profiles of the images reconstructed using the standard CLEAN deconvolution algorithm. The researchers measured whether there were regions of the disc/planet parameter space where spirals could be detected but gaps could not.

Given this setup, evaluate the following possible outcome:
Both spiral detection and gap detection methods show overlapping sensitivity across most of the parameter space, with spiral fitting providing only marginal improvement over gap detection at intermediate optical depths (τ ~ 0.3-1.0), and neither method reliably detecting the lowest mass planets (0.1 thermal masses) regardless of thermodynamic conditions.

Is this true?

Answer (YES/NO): NO